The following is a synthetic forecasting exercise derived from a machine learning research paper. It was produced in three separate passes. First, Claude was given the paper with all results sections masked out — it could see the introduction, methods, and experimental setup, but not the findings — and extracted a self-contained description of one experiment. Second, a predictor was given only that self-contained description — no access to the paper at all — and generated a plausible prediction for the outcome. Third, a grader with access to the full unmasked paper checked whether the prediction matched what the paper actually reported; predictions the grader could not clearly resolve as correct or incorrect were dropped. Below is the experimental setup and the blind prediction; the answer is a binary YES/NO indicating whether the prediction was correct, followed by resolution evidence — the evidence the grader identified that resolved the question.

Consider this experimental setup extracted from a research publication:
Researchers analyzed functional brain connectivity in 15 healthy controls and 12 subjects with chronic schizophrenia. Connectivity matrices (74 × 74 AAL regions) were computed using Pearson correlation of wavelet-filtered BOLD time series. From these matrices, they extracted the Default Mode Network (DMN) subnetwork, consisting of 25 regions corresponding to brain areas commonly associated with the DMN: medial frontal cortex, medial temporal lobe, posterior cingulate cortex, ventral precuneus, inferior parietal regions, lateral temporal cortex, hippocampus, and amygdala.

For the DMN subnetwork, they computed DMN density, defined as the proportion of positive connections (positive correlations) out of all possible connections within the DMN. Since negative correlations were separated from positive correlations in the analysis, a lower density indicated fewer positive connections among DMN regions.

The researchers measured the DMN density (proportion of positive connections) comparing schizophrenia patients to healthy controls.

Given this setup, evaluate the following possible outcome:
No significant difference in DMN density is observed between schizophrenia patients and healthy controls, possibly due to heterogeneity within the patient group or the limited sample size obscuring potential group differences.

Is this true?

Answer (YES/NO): YES